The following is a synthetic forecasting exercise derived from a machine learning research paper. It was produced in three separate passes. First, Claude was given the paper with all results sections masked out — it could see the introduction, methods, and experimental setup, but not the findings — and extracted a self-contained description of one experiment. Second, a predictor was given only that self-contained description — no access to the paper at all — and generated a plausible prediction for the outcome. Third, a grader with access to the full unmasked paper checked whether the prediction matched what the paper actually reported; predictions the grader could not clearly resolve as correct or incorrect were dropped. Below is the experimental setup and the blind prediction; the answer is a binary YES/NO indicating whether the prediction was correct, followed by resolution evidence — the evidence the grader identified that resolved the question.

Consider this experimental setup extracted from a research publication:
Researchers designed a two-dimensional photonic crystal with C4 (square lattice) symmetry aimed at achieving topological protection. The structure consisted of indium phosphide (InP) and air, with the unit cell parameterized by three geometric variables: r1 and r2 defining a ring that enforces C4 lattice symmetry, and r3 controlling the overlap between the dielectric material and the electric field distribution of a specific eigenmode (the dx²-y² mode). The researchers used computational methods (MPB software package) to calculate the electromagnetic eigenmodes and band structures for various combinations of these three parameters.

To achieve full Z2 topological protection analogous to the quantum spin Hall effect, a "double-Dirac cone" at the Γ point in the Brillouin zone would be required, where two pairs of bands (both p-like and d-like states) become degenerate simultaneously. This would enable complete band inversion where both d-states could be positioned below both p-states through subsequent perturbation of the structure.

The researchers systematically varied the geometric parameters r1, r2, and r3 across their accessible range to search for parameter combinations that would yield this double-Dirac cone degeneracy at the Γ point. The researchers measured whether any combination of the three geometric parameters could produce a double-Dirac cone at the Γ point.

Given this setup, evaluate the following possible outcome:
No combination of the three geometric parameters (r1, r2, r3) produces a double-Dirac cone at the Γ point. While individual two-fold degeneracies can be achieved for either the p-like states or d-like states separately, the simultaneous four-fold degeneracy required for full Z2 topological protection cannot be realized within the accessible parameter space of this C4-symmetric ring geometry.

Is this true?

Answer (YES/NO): NO